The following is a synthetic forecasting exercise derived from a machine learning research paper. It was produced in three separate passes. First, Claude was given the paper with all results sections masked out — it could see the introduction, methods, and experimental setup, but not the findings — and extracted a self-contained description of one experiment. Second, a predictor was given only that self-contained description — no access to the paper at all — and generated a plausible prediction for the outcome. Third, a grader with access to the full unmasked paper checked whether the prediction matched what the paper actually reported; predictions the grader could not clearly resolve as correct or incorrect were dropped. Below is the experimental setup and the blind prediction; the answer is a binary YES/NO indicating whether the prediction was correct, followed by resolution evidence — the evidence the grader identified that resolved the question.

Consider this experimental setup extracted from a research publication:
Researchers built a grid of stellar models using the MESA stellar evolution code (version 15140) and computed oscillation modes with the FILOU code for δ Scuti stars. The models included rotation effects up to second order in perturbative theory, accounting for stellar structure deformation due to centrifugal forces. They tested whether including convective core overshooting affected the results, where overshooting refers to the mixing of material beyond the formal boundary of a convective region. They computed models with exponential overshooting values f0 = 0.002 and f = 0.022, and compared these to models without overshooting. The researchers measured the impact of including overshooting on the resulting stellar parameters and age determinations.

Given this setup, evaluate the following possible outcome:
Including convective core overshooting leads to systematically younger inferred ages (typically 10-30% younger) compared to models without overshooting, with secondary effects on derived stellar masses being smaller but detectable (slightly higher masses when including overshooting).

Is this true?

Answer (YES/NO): NO